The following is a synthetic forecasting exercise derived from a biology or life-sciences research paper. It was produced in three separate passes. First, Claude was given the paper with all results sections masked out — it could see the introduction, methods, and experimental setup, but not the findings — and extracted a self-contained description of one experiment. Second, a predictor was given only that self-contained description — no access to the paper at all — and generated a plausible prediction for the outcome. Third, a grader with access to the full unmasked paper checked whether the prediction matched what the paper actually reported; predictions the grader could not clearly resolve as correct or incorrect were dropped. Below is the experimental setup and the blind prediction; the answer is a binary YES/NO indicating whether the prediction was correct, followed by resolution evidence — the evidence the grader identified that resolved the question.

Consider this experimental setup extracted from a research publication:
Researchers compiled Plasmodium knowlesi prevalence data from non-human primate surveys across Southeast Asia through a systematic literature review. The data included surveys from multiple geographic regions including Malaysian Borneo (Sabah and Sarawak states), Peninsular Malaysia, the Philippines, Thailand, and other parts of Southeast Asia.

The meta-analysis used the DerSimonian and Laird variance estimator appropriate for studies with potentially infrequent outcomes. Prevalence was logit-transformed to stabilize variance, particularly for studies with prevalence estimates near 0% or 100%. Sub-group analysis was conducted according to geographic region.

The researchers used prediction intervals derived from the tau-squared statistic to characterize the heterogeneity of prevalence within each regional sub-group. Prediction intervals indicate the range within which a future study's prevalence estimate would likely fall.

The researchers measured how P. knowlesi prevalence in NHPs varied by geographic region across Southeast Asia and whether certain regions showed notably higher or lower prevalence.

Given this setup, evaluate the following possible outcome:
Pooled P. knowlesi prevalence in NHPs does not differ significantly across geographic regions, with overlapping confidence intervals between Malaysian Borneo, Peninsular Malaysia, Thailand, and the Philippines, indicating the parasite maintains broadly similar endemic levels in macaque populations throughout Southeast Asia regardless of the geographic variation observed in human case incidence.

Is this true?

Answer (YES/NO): NO